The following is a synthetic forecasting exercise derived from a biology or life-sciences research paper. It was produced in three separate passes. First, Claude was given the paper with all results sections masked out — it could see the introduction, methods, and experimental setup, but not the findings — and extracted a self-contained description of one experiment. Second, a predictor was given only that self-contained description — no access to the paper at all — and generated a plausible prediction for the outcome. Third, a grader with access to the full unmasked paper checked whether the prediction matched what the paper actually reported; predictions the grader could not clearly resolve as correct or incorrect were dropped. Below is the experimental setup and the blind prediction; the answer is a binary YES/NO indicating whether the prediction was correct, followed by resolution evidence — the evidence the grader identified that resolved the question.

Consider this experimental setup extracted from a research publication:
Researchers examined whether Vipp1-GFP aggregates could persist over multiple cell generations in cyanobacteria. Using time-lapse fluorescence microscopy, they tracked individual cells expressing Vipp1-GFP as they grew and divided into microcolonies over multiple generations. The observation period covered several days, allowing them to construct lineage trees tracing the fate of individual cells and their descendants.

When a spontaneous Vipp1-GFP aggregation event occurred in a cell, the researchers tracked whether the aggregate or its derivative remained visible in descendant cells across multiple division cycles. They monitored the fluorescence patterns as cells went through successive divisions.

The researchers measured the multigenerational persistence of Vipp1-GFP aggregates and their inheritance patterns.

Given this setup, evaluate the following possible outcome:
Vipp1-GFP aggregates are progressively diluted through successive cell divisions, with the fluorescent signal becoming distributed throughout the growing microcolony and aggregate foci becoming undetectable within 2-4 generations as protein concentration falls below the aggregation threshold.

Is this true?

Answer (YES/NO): NO